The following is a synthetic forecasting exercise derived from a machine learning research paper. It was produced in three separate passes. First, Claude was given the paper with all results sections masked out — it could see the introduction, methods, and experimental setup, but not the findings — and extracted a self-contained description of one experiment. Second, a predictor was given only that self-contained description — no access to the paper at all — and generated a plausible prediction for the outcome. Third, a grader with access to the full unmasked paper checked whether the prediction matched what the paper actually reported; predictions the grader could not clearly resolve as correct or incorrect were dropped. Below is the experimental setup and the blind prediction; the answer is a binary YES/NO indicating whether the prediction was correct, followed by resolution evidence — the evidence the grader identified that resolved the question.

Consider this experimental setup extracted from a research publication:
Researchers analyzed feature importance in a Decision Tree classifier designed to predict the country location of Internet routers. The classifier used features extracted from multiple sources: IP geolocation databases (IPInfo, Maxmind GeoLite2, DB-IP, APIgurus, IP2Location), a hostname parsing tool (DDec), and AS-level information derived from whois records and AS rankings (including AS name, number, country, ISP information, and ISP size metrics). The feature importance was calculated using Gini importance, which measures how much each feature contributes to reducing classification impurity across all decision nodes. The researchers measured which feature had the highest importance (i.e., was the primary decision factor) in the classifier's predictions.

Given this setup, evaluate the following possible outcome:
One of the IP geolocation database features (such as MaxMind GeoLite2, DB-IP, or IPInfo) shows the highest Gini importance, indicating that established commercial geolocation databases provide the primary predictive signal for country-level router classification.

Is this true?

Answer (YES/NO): YES